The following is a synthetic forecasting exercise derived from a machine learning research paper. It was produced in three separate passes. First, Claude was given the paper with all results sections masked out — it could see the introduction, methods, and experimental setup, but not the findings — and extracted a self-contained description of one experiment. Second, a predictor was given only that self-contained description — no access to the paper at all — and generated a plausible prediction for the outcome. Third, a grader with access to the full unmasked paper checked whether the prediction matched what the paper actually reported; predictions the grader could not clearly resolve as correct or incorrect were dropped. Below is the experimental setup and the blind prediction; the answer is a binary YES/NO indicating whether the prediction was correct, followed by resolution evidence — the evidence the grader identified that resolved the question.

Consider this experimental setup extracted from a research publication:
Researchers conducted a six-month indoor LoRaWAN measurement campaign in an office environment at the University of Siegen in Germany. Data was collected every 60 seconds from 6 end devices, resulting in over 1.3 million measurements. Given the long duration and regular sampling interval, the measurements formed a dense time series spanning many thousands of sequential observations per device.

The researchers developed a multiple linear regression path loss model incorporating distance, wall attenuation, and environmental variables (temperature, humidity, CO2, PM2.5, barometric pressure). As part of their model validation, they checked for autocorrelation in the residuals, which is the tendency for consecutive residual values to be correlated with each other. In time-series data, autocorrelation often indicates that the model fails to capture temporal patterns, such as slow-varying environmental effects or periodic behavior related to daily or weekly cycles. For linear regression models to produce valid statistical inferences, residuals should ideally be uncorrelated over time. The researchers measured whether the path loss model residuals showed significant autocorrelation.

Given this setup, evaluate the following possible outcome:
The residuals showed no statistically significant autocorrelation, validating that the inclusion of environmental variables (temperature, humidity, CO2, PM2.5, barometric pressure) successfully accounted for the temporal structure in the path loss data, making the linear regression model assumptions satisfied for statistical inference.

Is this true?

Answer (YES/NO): NO